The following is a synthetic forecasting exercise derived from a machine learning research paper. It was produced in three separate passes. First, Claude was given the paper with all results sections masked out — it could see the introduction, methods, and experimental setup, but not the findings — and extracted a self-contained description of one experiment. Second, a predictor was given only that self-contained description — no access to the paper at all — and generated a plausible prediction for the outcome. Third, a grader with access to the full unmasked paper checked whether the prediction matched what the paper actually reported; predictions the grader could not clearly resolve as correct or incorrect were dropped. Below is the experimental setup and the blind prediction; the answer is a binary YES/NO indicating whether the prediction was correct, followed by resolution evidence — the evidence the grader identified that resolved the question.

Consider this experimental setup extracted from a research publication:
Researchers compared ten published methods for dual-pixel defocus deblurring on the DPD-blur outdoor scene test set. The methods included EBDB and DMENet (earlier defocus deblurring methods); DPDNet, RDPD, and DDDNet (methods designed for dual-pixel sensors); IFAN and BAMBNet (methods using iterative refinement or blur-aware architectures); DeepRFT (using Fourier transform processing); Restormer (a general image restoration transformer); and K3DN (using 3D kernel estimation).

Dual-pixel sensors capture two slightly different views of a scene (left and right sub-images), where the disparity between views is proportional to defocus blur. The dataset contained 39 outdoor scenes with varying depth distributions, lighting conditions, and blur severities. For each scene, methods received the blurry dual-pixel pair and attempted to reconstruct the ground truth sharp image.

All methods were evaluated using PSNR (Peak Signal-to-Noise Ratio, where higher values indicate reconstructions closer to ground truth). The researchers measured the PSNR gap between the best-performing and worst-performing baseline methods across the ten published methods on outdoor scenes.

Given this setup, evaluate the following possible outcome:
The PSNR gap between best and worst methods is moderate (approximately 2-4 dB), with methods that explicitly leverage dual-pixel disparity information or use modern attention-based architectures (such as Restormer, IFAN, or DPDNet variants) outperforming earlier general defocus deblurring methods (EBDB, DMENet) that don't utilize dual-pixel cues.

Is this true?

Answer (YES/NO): NO